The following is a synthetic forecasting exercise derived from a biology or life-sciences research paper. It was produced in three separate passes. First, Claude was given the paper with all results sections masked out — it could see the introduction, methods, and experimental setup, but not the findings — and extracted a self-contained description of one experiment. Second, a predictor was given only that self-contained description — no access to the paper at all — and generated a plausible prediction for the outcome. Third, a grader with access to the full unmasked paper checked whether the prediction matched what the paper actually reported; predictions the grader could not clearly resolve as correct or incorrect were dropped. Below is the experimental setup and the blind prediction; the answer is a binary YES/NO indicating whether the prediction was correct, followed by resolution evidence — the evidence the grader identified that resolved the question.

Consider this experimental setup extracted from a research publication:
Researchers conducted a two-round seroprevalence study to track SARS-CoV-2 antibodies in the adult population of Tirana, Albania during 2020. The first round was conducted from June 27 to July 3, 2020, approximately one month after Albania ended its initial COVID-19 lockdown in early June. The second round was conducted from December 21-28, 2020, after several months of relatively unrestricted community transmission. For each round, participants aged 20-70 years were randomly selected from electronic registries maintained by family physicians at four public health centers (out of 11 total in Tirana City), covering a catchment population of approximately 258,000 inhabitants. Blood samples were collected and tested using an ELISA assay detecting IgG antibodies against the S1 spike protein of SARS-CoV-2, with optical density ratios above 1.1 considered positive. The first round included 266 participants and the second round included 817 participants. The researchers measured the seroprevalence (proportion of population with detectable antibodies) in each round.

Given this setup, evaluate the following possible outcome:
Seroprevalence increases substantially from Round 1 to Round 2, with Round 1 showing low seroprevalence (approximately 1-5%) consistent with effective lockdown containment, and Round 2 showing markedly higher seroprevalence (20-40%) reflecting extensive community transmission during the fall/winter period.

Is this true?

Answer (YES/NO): NO